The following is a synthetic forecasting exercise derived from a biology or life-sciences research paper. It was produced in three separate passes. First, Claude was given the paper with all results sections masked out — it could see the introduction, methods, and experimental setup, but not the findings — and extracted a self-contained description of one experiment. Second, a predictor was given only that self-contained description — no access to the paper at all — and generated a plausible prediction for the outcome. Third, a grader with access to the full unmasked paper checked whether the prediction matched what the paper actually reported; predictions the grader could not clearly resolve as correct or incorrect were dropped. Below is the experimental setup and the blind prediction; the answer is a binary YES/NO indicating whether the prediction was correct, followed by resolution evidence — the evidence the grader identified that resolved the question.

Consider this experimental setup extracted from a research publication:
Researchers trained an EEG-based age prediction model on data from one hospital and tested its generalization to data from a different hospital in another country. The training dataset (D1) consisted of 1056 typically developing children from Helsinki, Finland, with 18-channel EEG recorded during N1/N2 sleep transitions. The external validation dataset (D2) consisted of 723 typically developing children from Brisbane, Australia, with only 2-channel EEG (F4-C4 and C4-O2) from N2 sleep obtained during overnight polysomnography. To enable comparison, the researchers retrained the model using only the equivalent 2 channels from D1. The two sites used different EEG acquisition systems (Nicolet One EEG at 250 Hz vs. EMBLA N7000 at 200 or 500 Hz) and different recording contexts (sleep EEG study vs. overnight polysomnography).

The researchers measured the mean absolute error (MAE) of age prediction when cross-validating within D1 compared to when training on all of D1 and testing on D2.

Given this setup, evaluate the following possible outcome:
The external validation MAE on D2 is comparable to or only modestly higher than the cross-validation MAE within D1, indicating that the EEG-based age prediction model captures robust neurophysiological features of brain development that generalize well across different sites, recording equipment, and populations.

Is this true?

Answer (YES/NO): NO